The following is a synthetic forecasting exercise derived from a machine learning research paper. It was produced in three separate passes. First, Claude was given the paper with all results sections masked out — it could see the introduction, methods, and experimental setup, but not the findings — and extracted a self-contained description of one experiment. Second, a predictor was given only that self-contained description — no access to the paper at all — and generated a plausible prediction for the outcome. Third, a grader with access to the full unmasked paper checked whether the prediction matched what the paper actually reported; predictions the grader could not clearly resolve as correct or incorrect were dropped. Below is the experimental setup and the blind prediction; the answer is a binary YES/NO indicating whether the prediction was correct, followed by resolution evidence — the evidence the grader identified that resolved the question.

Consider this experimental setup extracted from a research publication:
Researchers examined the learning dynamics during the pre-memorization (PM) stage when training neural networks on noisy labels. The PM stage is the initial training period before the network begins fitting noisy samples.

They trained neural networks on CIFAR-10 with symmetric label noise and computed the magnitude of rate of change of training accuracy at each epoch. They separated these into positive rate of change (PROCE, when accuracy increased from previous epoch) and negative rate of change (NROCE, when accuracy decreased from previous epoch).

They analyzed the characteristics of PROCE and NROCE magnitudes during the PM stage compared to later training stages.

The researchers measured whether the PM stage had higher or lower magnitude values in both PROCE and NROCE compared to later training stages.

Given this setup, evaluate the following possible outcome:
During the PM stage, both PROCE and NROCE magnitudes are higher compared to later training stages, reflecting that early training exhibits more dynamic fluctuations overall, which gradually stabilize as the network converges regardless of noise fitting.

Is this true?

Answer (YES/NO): YES